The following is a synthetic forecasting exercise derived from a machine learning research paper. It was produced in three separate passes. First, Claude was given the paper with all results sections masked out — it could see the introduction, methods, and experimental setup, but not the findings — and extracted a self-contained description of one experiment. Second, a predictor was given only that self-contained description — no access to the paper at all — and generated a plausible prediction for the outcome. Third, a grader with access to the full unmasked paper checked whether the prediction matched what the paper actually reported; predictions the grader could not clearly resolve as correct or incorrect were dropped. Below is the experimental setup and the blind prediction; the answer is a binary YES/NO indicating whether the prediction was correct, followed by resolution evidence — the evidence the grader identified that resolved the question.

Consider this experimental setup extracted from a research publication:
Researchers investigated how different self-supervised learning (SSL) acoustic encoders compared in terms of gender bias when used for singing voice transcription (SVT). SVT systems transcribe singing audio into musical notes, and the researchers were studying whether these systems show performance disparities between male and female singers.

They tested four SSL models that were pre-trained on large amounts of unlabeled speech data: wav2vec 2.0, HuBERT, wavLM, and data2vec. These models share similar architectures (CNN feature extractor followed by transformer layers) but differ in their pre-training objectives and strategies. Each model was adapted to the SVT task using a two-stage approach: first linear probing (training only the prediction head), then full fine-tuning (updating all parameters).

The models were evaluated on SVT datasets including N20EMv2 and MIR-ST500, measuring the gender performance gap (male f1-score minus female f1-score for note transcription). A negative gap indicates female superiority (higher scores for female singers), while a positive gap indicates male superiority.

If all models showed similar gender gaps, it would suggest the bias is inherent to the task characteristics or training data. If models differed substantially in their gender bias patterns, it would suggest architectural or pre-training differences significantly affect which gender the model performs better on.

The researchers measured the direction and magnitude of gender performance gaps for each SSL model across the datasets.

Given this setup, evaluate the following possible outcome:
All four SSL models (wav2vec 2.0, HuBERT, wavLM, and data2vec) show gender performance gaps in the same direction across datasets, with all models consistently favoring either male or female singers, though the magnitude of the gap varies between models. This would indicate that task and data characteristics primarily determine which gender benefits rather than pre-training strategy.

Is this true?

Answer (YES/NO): YES